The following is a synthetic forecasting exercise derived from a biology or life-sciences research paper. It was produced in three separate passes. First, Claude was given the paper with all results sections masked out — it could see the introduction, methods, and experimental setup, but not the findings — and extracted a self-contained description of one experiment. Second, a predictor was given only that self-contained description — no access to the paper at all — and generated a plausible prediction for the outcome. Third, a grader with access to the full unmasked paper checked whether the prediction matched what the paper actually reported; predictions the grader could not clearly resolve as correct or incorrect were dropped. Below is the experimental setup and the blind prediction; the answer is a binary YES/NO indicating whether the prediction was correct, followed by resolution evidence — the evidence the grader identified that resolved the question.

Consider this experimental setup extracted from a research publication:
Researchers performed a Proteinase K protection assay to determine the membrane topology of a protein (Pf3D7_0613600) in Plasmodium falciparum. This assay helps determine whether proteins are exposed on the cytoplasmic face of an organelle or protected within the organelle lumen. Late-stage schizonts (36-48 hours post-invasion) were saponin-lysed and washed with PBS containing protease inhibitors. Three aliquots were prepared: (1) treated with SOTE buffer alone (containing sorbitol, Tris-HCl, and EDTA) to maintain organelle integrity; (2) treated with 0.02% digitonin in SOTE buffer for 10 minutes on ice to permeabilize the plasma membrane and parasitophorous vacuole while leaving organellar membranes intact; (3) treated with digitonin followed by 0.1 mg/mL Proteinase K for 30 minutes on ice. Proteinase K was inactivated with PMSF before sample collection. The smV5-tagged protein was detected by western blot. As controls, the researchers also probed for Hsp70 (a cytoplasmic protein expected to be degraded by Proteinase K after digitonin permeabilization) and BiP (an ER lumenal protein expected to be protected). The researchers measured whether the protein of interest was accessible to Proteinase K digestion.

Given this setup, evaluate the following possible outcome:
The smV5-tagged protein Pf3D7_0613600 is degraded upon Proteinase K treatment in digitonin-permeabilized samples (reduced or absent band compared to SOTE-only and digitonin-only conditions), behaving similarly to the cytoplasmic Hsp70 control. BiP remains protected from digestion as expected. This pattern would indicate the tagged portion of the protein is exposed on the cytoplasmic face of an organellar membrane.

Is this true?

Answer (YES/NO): YES